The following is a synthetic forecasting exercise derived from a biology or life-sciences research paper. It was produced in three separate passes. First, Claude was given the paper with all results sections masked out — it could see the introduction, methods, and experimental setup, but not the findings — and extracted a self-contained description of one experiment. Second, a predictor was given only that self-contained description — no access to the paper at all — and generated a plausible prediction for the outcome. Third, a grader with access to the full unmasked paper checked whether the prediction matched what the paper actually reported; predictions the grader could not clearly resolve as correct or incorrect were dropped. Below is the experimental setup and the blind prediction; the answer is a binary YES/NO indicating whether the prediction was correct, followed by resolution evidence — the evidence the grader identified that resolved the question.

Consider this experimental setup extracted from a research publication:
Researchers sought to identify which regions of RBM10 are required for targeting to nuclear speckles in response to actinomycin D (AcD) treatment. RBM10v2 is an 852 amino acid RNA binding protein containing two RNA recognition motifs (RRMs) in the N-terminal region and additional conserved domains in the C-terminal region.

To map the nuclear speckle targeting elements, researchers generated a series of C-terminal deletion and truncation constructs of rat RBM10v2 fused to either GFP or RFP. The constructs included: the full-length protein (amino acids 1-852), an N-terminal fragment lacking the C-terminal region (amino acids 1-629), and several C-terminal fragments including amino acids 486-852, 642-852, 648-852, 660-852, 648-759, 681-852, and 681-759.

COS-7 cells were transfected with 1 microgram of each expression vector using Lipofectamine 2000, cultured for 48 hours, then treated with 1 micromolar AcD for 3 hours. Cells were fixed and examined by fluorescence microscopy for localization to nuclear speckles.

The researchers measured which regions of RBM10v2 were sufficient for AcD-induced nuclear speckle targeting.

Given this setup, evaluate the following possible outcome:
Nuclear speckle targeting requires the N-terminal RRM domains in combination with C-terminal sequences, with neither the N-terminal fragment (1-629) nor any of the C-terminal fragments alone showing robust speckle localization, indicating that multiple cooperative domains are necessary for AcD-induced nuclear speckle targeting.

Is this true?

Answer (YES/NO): NO